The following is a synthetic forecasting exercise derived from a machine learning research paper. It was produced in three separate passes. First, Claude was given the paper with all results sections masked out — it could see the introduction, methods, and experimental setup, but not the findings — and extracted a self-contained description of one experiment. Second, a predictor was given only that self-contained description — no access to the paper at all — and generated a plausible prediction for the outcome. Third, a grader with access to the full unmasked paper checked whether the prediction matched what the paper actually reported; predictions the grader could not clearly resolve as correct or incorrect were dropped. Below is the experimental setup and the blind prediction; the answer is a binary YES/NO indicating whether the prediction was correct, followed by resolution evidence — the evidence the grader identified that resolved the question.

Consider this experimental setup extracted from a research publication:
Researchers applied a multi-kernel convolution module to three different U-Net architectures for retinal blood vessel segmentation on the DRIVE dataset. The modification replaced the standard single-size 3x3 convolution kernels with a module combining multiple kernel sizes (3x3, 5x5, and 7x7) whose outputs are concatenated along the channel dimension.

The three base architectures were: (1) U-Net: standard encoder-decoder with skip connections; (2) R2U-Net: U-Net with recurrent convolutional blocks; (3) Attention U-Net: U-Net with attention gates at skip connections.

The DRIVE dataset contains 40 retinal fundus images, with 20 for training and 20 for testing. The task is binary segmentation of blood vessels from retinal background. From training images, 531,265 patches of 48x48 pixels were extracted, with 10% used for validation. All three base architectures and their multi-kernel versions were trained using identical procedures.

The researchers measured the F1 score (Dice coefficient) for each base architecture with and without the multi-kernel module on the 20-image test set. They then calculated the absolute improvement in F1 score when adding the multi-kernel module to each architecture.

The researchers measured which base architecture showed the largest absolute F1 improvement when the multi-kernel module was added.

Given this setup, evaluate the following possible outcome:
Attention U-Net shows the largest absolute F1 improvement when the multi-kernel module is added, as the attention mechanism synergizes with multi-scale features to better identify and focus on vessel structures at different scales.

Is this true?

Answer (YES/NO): YES